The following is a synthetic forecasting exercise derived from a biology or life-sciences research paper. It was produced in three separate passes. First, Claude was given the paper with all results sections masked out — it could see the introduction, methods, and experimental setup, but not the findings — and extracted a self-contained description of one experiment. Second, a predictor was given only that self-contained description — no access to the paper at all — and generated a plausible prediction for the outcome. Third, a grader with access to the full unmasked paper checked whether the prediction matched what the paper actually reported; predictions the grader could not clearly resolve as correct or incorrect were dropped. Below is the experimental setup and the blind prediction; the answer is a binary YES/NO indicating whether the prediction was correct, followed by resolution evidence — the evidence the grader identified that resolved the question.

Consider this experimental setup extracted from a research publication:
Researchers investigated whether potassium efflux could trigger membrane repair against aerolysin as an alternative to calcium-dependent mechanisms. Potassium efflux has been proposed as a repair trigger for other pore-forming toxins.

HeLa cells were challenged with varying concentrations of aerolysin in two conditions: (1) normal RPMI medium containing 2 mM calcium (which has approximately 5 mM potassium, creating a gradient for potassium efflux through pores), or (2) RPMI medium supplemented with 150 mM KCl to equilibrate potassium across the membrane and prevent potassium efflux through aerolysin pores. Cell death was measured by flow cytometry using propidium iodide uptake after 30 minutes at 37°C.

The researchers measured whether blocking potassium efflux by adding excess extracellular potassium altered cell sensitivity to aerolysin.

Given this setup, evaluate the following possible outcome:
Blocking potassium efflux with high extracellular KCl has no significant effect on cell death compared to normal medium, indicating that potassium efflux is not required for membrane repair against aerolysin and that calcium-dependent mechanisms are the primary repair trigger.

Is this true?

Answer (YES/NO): YES